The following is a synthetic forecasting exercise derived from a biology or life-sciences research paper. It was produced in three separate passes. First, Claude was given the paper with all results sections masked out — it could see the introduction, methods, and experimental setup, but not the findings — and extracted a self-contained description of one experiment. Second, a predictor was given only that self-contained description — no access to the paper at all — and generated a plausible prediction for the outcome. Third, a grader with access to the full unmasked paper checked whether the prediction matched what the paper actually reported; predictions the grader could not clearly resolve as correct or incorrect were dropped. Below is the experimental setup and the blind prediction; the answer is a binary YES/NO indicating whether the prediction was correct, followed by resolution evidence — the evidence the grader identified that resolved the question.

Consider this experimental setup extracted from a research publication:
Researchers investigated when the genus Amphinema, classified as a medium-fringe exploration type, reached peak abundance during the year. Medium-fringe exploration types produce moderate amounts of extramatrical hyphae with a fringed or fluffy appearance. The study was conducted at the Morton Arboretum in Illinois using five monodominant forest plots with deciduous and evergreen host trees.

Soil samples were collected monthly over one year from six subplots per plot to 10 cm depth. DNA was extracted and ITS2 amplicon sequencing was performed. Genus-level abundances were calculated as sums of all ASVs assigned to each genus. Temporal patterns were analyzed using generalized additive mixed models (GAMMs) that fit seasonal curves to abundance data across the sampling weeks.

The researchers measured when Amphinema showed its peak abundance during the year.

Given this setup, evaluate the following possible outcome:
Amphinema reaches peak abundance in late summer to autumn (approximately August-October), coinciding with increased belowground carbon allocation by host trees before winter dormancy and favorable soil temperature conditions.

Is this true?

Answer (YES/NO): NO